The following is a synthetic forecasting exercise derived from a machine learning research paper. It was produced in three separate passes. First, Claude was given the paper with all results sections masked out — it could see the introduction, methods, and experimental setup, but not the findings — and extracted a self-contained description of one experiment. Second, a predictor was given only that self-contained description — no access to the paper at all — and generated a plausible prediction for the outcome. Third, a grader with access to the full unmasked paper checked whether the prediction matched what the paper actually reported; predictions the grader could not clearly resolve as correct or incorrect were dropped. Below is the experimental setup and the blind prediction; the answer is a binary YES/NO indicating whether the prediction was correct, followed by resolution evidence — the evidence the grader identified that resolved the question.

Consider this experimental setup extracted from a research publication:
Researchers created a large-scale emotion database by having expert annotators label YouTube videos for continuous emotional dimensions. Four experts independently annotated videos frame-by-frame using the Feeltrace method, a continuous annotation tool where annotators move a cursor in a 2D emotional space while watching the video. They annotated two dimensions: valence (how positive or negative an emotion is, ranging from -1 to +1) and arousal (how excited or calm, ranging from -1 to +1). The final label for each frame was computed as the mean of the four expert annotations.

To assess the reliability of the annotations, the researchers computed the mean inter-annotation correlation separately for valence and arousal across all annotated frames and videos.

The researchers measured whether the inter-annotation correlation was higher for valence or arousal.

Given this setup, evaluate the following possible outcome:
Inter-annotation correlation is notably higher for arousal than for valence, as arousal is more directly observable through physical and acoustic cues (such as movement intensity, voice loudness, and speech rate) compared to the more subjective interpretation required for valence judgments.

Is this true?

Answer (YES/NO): NO